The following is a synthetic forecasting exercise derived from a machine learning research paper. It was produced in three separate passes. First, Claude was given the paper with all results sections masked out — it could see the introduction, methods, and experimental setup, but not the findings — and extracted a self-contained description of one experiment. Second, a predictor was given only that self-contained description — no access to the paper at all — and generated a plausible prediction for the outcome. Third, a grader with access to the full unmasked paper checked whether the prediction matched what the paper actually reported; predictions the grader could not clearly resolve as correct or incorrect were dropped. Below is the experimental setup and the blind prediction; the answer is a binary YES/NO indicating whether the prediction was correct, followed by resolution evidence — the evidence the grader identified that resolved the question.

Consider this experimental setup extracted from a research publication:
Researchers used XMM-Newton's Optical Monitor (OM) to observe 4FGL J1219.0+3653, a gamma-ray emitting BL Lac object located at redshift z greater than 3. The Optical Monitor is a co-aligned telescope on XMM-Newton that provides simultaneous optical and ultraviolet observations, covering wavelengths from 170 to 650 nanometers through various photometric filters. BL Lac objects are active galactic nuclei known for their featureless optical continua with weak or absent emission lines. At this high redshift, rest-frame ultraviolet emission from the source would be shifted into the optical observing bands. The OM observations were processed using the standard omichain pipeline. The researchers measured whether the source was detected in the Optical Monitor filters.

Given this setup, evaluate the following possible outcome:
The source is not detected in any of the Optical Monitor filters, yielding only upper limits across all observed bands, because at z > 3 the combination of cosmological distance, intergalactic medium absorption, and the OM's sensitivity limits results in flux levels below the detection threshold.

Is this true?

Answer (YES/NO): YES